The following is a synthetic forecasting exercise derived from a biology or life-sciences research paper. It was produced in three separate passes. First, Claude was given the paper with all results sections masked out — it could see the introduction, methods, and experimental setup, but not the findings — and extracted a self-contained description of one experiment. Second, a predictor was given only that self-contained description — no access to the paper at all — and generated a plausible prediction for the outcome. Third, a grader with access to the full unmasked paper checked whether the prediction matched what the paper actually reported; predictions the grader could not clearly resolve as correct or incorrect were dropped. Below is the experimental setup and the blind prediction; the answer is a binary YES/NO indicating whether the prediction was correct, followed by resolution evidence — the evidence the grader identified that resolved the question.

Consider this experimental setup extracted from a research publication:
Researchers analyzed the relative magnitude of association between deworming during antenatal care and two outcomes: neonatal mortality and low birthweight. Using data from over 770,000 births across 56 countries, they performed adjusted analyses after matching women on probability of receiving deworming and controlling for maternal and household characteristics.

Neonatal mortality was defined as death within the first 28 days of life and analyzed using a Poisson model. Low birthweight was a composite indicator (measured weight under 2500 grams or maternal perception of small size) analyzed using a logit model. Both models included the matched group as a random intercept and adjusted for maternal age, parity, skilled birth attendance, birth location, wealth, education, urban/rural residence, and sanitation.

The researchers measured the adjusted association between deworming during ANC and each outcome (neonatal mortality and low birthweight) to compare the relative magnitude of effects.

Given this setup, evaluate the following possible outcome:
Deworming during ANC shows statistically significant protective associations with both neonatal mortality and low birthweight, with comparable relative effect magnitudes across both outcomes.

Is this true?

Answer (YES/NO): NO